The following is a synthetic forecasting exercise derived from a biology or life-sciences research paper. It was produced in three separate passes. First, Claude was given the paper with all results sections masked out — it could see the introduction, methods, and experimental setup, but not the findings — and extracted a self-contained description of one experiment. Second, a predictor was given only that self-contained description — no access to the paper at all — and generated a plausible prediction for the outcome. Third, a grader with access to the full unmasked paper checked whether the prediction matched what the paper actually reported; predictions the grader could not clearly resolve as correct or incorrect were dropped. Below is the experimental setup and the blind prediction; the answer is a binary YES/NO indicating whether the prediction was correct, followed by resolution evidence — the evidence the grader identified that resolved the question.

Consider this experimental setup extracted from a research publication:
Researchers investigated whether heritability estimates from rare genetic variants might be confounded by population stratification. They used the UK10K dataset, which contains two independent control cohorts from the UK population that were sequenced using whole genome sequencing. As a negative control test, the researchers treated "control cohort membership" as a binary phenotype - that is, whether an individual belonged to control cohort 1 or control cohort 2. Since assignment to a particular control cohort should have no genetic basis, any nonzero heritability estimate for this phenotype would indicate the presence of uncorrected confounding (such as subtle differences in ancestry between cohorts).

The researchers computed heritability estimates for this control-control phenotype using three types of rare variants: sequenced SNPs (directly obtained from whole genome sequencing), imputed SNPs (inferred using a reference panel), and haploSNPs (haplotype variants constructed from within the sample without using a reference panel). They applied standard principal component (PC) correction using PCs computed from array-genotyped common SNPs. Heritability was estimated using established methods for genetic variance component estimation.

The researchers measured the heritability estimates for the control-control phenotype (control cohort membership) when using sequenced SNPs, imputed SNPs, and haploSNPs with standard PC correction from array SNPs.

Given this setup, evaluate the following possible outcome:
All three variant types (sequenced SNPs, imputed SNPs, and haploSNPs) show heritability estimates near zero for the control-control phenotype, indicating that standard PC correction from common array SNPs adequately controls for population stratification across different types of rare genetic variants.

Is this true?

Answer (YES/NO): NO